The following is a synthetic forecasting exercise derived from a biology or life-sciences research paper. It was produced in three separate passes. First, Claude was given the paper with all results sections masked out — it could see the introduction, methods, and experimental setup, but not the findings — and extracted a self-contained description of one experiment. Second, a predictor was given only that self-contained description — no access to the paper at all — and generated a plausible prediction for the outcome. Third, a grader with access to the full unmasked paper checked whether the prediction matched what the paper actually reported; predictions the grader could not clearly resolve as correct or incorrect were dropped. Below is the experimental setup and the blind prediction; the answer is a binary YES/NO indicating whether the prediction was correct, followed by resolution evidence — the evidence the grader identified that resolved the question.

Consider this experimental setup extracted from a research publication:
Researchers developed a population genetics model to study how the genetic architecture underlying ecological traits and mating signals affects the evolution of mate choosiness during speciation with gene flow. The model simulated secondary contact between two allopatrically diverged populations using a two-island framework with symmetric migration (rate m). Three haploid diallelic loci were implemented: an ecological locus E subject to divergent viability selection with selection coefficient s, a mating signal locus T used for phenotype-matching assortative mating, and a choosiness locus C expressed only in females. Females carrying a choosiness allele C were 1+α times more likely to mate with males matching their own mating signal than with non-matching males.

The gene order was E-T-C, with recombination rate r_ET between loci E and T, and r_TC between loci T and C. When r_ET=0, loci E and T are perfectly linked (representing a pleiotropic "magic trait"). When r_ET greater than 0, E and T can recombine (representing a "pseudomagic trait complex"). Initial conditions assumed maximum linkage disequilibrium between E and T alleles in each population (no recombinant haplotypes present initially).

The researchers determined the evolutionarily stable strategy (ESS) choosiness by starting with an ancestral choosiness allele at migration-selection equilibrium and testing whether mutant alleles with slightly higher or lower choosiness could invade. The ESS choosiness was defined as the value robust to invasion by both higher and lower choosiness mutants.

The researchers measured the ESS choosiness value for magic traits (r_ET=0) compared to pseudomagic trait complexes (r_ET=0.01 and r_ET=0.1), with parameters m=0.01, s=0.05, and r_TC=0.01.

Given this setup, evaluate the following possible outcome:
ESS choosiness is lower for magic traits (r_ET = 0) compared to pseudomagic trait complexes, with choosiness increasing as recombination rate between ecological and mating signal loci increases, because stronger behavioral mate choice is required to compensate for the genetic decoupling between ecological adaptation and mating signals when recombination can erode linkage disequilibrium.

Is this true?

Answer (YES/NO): NO